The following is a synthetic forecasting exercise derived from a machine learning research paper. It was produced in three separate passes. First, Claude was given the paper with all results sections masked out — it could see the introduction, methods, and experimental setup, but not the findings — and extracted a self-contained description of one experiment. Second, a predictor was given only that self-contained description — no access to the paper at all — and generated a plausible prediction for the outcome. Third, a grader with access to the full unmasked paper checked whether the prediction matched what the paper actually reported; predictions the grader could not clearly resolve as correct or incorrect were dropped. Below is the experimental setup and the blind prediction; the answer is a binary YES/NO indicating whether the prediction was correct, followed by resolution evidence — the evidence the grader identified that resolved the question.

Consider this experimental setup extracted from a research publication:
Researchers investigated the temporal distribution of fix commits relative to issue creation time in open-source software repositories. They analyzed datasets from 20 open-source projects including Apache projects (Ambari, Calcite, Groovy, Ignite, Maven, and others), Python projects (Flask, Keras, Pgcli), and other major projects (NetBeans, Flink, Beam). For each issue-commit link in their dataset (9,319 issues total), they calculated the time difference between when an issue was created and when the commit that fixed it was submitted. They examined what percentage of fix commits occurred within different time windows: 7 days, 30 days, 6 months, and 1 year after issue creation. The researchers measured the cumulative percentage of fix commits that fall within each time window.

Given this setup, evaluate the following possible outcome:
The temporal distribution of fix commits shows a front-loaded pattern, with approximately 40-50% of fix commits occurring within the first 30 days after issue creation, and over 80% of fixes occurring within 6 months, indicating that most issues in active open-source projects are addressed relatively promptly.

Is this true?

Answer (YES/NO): NO